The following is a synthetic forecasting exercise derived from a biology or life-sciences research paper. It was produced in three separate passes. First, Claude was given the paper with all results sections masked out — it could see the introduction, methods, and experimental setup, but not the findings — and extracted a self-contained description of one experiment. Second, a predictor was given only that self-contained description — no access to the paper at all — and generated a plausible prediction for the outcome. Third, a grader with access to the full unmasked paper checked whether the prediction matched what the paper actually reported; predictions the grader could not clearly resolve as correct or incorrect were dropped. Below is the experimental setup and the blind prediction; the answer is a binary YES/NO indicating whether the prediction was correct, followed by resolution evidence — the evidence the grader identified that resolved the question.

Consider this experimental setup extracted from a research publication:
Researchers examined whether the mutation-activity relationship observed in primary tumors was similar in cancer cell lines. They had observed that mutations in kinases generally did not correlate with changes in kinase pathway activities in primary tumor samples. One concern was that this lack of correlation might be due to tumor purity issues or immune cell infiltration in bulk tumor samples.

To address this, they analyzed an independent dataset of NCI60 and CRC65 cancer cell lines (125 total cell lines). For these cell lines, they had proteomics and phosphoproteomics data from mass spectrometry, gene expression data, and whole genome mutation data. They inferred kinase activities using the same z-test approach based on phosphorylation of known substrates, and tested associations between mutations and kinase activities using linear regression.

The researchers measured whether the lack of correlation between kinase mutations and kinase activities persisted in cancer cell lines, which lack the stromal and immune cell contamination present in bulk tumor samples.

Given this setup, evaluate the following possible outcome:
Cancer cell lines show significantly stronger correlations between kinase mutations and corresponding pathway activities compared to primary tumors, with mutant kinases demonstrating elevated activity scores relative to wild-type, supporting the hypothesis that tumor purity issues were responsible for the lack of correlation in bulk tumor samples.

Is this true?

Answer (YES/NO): NO